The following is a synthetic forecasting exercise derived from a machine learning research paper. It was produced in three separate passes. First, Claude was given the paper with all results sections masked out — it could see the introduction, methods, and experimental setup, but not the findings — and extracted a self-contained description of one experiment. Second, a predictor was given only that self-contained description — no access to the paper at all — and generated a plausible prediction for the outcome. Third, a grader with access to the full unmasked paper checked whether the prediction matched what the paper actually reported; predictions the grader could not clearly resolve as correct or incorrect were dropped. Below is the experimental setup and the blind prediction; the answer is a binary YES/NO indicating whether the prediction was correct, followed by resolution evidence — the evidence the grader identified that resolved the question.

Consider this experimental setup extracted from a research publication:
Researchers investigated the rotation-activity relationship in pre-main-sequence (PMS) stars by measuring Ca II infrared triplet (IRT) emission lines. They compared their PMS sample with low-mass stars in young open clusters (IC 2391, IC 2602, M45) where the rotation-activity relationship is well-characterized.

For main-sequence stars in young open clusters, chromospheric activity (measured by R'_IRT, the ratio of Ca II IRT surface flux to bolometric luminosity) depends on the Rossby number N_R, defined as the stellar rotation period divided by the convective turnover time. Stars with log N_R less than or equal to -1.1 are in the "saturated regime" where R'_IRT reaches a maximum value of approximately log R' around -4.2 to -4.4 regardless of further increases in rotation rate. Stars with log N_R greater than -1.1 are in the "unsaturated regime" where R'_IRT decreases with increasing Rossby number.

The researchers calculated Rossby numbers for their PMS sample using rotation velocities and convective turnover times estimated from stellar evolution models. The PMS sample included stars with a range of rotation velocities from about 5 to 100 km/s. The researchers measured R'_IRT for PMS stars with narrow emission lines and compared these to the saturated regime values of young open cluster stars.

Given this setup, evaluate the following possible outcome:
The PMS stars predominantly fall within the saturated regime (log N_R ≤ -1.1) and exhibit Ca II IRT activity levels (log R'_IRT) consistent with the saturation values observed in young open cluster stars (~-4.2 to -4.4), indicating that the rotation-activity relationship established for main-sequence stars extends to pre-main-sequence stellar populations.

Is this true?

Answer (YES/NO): YES